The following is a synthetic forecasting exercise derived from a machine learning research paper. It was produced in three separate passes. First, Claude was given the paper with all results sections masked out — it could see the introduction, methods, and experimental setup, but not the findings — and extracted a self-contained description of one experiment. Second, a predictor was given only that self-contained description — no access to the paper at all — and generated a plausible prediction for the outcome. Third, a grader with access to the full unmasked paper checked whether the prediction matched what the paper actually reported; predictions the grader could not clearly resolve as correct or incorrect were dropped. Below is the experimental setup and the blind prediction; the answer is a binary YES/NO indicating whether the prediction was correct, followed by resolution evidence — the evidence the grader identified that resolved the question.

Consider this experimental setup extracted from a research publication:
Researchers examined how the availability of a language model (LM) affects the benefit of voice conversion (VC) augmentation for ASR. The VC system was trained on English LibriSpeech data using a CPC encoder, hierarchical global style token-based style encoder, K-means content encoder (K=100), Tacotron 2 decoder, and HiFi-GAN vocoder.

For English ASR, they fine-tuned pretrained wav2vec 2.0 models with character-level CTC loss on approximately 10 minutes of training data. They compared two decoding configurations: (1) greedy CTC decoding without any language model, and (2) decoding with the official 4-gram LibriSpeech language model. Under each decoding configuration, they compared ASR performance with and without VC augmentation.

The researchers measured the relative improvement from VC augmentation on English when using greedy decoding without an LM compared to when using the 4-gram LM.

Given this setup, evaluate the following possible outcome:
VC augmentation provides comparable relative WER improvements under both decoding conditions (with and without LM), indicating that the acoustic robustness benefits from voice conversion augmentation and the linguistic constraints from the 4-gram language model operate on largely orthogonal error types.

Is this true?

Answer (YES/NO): NO